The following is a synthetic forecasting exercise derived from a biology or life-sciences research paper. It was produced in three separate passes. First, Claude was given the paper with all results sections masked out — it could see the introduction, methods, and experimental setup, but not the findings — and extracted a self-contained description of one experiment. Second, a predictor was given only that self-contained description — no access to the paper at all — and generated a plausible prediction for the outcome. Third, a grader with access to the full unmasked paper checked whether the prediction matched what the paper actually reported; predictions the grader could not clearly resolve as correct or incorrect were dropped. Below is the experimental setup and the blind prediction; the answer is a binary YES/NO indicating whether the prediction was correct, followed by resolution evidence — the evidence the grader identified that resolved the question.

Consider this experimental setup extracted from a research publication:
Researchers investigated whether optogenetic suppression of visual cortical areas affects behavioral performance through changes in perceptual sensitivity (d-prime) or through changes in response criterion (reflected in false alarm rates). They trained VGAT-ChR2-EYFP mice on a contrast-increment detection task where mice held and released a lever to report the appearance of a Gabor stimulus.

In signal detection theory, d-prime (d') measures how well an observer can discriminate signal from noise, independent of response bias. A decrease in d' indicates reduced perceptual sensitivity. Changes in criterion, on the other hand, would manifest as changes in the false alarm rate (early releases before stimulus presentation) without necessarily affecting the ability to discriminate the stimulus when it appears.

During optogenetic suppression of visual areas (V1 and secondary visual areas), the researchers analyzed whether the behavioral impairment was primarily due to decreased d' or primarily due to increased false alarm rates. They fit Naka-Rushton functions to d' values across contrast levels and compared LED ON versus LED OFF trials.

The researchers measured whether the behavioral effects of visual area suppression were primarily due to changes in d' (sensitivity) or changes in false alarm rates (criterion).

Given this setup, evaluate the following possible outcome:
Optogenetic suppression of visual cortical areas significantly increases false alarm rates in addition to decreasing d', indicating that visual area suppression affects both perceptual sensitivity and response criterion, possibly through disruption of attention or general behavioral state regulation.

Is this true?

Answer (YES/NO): NO